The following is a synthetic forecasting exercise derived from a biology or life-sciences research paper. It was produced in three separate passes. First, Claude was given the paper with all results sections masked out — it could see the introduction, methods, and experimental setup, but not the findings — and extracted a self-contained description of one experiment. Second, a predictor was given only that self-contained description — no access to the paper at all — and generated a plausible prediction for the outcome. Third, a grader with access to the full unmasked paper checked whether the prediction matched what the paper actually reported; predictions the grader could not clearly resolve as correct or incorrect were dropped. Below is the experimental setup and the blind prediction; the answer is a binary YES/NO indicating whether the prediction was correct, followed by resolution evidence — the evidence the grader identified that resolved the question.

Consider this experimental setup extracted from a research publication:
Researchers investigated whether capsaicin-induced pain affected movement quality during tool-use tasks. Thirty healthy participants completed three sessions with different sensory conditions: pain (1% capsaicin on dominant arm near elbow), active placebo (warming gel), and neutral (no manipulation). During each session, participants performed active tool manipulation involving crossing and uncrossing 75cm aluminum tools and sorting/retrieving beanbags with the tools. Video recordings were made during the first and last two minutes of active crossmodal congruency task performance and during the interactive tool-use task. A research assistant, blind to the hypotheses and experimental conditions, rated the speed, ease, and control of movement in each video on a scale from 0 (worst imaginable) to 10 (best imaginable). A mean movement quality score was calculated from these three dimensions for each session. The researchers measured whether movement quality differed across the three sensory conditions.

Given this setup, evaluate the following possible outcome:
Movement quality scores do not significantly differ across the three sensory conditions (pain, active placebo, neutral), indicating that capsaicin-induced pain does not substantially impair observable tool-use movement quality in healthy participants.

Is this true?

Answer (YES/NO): YES